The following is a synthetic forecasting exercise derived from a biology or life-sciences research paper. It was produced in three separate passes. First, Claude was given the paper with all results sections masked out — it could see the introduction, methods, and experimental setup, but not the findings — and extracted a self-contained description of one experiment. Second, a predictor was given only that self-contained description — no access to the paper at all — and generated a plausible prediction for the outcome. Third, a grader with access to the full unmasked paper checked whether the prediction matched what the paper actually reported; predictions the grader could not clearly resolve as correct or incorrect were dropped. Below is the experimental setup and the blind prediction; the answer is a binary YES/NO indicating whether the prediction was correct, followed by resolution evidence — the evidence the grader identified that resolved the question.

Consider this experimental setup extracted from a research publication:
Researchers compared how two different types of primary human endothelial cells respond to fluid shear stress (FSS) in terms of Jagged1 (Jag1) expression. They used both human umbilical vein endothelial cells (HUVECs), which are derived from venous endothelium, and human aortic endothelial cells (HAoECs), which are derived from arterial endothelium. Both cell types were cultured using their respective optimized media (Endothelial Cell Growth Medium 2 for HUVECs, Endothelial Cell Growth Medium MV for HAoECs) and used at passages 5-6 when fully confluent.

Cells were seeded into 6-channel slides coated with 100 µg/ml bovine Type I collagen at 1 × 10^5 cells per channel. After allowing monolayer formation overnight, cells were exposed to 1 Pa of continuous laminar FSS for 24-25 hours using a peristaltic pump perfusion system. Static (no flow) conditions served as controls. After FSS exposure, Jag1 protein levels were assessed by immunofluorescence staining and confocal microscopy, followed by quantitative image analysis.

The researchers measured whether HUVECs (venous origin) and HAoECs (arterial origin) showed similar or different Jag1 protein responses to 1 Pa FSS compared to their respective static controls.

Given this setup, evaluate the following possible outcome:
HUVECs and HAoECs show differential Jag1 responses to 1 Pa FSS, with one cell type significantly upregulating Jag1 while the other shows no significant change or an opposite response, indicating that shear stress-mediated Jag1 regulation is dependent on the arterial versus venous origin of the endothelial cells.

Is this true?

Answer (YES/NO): NO